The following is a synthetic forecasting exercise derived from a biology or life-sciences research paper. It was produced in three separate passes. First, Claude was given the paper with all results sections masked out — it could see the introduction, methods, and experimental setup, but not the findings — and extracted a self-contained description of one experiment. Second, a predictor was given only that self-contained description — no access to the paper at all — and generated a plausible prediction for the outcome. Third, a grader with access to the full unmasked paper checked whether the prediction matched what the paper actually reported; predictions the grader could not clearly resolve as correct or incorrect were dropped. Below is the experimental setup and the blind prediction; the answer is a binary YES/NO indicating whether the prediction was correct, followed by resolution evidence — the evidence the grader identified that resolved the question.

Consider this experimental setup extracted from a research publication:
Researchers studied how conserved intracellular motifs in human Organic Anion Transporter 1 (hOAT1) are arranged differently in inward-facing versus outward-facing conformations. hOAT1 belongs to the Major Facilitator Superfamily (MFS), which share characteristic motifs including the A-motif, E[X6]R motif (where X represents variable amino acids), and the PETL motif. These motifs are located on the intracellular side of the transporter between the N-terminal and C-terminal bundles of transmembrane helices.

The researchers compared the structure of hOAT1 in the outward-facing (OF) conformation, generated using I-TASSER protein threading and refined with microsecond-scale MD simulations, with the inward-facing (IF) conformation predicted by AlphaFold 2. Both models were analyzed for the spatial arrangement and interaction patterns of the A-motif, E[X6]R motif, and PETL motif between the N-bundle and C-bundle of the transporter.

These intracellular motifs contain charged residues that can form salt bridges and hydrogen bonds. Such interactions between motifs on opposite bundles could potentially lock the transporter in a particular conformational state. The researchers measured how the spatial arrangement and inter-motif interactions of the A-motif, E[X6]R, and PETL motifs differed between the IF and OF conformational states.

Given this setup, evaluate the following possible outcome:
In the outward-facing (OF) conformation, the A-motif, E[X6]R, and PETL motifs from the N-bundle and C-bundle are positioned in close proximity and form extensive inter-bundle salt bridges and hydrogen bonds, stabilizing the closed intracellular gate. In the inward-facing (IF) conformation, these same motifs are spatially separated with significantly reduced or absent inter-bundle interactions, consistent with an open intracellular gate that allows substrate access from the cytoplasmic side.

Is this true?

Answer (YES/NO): YES